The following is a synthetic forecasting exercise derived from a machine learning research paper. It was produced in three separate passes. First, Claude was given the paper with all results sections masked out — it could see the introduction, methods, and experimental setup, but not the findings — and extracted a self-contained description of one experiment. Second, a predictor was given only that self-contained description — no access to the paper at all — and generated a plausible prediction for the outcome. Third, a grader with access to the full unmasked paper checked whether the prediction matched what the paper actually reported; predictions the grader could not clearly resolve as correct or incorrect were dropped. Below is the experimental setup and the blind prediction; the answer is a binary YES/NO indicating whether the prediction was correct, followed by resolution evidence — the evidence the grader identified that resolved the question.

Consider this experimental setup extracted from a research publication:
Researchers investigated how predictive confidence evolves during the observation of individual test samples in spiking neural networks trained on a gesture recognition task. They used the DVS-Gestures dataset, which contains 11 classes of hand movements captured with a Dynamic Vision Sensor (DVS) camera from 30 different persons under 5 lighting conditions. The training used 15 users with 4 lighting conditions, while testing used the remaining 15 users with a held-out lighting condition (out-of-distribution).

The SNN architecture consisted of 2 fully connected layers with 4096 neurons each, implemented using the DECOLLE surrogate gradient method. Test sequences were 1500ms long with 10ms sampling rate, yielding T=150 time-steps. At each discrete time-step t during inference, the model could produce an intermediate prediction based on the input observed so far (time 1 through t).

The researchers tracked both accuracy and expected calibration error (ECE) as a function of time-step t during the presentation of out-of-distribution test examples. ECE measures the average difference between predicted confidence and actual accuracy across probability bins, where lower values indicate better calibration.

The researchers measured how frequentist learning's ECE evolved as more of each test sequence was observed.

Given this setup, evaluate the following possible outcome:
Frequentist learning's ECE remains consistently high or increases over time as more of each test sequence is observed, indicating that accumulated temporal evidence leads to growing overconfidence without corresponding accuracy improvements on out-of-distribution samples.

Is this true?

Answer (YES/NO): NO